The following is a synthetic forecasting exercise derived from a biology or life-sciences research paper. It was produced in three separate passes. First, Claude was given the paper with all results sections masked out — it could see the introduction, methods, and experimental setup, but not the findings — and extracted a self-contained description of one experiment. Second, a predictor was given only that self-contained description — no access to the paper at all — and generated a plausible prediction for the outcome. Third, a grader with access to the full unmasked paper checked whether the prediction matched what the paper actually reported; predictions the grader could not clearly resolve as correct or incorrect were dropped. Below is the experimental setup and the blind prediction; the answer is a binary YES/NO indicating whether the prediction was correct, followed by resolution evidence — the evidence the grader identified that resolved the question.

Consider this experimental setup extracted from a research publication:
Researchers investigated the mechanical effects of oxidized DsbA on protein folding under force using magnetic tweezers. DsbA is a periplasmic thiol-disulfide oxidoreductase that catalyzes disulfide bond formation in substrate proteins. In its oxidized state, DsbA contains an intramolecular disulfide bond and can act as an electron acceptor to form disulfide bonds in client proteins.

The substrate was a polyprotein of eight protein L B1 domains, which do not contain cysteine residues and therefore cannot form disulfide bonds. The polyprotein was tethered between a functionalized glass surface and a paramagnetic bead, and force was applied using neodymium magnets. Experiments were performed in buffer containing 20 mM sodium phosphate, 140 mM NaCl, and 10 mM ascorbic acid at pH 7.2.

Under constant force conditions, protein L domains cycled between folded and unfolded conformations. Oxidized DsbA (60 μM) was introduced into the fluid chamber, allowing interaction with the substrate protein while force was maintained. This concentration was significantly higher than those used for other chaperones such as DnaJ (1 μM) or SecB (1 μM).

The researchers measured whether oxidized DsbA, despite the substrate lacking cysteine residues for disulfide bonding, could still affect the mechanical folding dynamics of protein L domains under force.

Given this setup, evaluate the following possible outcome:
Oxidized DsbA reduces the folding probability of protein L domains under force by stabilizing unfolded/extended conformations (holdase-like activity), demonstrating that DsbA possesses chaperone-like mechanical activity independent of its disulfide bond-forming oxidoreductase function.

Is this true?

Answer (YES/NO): NO